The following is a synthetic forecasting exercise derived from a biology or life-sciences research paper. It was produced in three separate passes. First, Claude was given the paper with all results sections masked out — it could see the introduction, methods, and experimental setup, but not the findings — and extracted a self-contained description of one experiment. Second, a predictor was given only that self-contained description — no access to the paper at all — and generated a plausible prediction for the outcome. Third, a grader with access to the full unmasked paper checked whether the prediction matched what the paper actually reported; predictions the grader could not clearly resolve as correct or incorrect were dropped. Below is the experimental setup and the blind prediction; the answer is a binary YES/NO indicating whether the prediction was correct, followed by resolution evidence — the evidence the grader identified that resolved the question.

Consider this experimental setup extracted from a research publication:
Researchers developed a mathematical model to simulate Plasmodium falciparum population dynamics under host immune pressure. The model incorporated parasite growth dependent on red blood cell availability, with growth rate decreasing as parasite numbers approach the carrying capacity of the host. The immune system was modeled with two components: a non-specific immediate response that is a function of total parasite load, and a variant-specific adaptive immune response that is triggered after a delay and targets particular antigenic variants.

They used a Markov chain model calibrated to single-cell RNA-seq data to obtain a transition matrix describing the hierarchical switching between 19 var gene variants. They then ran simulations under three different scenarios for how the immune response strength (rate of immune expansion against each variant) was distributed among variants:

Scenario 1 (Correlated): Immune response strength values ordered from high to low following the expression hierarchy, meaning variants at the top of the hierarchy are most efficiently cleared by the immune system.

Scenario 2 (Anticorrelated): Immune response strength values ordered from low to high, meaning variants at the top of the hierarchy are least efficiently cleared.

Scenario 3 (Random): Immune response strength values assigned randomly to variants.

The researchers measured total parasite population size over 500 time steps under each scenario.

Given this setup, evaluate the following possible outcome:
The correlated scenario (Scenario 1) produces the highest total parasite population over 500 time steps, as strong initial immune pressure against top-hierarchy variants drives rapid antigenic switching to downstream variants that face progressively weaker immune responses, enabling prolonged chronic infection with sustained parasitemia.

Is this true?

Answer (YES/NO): YES